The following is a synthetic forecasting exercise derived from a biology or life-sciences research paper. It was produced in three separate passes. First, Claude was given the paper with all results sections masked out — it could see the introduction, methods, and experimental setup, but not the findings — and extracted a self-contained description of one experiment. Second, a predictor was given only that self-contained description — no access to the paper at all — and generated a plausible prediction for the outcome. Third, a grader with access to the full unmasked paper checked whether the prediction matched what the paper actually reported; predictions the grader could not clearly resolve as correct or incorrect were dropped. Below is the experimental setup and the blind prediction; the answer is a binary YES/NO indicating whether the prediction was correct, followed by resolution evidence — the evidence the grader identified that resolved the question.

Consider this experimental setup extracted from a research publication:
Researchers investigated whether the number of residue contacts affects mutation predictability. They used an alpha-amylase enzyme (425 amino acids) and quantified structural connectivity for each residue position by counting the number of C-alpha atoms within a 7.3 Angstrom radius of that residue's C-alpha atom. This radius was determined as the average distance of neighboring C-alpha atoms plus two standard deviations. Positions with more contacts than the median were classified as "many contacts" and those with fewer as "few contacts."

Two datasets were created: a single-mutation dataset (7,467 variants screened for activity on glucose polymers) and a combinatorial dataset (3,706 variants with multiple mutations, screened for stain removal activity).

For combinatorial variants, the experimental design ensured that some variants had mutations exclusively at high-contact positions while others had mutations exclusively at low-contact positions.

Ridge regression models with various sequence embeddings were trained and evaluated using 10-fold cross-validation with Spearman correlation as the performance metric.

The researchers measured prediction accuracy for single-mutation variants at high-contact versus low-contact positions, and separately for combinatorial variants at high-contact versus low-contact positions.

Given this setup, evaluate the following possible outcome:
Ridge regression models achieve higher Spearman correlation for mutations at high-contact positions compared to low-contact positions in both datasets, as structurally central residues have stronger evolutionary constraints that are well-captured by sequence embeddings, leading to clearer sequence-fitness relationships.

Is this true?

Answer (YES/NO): NO